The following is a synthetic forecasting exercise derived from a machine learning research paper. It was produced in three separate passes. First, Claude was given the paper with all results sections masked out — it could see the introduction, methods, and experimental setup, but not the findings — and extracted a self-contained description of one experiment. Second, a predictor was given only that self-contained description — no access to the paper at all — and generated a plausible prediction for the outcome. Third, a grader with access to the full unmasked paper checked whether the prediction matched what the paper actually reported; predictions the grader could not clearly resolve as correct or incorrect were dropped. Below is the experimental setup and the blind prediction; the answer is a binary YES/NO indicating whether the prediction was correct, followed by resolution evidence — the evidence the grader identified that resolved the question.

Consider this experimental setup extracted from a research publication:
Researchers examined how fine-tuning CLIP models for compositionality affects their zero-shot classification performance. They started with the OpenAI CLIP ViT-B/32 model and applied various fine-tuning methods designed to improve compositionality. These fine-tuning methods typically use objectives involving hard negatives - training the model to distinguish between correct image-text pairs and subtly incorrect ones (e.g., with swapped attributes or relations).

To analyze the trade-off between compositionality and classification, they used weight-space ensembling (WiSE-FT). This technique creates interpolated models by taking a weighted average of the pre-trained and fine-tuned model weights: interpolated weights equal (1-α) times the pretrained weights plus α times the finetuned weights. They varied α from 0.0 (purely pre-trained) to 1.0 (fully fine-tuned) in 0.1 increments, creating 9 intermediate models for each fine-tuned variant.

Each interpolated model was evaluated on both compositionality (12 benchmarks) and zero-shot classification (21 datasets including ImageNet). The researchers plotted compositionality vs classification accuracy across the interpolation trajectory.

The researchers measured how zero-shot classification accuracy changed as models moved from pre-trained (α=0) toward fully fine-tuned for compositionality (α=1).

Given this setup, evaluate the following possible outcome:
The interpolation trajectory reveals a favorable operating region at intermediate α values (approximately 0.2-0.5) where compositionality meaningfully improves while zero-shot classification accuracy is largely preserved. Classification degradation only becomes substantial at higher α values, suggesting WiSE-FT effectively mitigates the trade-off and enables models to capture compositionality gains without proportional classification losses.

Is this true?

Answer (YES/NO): NO